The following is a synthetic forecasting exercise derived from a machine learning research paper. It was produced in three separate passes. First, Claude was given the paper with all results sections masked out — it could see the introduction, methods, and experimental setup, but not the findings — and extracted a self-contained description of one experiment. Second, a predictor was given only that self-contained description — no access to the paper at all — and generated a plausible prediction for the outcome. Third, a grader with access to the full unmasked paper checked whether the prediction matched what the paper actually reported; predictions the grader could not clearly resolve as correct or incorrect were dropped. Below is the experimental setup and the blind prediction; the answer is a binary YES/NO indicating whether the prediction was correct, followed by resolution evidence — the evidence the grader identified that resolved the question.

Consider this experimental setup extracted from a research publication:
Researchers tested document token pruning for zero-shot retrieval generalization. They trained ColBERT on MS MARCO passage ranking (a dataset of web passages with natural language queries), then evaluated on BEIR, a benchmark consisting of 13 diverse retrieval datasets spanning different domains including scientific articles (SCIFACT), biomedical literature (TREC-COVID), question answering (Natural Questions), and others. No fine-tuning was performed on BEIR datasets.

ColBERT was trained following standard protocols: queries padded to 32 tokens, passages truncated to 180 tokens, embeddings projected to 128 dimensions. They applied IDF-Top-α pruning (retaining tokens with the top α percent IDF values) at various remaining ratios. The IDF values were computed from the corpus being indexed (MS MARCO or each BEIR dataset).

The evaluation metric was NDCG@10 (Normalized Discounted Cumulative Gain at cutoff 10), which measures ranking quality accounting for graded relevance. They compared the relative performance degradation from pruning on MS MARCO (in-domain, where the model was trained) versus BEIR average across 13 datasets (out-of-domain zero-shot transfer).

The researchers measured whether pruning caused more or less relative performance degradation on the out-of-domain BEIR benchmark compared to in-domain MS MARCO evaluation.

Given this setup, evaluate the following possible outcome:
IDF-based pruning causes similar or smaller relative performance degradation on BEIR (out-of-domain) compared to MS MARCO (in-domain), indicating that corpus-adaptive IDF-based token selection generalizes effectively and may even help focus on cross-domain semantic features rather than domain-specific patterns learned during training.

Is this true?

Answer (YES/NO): YES